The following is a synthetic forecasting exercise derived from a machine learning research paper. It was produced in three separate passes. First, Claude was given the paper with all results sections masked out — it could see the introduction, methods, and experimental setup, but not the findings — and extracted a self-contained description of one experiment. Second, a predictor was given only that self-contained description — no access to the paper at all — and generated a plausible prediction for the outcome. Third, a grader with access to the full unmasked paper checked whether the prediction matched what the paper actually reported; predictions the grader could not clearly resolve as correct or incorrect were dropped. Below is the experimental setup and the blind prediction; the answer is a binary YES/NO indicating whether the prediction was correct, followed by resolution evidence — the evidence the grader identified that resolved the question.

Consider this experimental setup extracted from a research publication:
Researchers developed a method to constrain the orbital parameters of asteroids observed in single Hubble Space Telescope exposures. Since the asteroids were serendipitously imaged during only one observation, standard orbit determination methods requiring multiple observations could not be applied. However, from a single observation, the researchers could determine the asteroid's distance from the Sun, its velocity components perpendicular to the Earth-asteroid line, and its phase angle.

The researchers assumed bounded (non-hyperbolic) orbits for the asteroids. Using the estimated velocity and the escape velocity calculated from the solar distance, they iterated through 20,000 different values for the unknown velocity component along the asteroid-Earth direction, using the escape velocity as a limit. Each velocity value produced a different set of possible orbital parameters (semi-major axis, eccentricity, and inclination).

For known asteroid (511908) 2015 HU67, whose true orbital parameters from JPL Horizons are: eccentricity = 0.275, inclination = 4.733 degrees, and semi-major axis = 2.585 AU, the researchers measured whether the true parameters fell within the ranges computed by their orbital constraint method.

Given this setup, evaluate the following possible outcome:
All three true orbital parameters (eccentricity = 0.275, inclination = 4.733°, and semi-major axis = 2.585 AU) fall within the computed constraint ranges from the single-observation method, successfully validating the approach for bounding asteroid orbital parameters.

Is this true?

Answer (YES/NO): YES